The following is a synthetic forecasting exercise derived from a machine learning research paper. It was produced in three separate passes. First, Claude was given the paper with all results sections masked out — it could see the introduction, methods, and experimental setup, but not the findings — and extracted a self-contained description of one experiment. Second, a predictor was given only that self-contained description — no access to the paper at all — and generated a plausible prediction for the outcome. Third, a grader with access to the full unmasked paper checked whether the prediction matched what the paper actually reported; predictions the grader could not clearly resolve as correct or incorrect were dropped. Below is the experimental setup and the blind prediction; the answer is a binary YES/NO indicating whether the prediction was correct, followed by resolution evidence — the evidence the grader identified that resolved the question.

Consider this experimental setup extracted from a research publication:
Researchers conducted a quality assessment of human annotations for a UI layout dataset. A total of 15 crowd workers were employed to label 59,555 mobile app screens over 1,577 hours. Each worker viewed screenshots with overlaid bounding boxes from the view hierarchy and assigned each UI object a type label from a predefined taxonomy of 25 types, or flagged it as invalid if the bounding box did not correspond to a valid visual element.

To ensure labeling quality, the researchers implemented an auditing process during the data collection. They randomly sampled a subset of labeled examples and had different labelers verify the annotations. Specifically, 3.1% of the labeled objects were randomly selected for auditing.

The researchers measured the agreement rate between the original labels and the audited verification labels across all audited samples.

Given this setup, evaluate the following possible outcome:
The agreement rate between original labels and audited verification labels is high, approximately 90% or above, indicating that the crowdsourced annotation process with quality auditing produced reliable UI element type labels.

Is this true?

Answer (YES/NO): YES